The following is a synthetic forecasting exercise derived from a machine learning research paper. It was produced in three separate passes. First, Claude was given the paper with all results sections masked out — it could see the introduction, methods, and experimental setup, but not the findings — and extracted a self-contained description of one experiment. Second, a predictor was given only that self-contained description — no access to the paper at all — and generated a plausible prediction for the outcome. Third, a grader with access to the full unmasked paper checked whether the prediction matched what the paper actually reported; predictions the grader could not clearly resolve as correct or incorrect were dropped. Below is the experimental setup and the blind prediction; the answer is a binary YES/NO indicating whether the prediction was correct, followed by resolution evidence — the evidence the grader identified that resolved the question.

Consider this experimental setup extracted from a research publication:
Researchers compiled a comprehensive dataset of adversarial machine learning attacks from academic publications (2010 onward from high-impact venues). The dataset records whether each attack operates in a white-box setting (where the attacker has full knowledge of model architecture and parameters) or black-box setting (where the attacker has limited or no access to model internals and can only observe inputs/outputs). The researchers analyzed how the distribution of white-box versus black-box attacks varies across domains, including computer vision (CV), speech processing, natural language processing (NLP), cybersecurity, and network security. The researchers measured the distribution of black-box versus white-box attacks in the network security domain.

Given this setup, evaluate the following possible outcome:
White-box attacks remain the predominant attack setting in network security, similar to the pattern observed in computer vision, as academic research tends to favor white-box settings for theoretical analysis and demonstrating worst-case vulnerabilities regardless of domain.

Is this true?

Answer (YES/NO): NO